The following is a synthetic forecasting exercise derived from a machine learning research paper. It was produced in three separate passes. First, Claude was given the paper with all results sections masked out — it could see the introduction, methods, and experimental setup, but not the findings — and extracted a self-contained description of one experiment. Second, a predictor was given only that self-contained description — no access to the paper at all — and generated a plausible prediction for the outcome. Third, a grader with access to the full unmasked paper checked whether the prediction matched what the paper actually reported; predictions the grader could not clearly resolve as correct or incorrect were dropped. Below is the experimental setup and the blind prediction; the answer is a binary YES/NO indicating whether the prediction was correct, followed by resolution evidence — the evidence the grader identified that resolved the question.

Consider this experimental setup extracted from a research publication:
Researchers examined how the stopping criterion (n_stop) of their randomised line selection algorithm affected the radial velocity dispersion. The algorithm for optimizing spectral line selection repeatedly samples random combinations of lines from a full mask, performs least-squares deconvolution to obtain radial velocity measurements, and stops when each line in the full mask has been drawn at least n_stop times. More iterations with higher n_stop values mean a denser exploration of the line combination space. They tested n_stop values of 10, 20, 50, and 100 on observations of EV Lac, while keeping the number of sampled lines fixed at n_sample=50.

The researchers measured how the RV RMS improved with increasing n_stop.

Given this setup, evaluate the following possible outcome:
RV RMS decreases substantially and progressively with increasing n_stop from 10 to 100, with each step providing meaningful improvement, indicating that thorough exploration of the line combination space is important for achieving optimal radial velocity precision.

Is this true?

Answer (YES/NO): NO